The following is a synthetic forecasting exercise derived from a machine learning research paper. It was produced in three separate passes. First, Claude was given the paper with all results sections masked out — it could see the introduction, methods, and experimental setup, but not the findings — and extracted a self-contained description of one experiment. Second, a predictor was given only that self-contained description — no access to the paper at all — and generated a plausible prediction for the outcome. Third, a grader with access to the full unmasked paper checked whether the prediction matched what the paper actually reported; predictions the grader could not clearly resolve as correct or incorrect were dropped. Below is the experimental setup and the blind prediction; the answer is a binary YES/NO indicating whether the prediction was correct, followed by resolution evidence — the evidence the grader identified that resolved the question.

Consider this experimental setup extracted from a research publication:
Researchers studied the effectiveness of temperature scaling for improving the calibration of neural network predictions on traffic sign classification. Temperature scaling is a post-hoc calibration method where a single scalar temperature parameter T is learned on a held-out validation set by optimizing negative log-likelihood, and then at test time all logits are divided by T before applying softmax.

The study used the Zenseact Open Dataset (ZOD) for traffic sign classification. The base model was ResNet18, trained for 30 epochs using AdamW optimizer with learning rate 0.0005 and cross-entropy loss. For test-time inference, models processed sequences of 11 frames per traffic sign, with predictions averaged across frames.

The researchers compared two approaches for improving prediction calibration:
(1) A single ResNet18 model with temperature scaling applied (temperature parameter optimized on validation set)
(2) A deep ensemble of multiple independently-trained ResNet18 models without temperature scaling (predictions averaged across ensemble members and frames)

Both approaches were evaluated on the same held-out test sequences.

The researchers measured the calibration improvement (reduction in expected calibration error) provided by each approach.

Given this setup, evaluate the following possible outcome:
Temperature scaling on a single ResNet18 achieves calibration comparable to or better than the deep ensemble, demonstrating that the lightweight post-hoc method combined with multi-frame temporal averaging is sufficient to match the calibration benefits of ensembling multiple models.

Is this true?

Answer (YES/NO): NO